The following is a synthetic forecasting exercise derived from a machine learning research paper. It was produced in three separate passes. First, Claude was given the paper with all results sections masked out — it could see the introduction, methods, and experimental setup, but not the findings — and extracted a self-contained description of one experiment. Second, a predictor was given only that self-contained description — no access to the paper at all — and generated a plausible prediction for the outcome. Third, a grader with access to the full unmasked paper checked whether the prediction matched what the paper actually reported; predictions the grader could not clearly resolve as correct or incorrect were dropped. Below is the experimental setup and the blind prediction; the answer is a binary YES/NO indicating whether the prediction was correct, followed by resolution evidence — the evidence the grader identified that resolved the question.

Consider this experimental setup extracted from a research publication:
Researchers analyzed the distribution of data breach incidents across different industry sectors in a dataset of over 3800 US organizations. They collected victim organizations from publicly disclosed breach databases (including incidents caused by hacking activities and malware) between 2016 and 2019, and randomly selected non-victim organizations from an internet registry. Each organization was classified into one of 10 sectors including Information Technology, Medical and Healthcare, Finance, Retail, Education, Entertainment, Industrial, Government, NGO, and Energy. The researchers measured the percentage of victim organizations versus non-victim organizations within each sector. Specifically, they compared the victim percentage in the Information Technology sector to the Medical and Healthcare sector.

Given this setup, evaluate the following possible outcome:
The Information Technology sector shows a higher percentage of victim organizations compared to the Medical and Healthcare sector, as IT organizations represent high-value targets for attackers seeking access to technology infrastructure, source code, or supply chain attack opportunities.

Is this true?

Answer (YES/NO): NO